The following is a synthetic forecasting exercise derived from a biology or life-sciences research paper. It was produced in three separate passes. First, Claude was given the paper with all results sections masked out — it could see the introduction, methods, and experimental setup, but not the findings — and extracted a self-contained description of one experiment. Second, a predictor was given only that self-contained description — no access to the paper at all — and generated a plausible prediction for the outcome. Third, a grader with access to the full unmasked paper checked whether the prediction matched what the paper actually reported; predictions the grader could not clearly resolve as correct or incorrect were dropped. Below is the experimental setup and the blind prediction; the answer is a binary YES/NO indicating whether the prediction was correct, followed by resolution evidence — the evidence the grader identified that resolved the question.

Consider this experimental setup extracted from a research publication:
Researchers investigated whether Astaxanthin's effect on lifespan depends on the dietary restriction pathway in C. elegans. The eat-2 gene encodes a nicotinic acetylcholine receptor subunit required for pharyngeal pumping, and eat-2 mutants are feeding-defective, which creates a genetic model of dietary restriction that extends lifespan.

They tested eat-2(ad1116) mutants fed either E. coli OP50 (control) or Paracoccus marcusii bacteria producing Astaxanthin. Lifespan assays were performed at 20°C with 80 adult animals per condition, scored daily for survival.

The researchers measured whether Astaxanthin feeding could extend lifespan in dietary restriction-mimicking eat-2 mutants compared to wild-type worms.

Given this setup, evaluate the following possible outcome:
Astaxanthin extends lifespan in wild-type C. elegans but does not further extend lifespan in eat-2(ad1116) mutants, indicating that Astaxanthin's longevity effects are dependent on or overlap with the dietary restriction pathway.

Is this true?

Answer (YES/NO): NO